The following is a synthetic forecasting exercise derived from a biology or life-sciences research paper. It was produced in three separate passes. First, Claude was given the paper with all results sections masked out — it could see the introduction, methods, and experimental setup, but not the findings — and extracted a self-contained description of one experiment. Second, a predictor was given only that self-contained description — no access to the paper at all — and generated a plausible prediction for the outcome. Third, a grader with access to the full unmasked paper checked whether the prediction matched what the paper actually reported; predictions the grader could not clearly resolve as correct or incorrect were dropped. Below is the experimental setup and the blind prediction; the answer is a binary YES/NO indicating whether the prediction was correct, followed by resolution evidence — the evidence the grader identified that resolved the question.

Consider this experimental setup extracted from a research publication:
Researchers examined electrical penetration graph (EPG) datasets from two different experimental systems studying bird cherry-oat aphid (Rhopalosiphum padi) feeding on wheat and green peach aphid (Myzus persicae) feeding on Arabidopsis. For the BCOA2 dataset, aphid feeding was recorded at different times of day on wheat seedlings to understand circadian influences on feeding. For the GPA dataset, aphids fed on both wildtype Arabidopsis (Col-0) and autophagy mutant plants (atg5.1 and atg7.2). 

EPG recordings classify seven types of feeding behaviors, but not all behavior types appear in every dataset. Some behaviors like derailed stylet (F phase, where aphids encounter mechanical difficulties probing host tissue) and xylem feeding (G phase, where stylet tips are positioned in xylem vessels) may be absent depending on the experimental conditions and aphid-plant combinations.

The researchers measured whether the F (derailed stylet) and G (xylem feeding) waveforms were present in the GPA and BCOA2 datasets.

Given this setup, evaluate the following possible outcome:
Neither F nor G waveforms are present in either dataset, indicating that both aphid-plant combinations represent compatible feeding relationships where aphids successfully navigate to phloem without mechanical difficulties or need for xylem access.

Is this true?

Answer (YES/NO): YES